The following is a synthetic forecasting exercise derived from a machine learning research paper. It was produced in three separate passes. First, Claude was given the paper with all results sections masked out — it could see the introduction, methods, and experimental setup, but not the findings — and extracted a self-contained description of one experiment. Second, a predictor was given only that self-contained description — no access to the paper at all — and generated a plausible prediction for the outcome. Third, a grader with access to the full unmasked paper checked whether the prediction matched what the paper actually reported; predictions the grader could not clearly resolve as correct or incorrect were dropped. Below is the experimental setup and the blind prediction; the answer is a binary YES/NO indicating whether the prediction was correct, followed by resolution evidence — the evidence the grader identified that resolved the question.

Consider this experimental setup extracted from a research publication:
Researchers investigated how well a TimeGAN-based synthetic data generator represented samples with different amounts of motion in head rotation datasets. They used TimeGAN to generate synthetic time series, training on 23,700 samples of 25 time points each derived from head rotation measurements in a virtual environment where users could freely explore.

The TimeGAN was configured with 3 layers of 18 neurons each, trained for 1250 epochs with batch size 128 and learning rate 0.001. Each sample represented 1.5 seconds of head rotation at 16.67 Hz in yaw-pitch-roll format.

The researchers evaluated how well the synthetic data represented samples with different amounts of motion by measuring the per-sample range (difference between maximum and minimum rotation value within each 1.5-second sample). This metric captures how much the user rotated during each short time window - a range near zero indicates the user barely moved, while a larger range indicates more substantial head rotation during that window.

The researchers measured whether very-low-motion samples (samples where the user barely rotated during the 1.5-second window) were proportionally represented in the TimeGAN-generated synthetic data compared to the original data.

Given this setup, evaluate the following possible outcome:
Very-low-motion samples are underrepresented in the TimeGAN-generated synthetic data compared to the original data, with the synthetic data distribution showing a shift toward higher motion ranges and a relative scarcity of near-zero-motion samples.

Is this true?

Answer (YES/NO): YES